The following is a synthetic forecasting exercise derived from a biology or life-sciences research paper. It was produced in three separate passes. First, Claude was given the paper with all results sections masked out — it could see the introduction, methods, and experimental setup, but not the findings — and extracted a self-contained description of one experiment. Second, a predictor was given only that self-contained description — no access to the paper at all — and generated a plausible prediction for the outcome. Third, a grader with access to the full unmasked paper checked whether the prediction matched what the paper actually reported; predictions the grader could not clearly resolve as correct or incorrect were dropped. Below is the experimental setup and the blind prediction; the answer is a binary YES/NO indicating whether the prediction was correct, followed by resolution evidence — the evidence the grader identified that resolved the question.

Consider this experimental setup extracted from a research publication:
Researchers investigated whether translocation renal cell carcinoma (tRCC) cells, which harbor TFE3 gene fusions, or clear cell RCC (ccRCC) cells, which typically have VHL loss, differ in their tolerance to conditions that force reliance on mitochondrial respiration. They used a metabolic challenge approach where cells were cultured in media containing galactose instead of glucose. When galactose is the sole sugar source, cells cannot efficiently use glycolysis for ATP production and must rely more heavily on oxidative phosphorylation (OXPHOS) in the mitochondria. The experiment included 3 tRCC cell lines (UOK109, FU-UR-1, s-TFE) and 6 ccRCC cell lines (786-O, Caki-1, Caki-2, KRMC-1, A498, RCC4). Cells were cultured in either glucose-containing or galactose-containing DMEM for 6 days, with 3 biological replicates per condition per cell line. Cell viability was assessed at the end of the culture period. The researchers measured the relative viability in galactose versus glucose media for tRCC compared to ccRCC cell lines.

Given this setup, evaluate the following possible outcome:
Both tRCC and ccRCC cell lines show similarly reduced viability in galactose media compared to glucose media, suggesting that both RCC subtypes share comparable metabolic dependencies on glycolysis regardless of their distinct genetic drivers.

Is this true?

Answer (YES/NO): NO